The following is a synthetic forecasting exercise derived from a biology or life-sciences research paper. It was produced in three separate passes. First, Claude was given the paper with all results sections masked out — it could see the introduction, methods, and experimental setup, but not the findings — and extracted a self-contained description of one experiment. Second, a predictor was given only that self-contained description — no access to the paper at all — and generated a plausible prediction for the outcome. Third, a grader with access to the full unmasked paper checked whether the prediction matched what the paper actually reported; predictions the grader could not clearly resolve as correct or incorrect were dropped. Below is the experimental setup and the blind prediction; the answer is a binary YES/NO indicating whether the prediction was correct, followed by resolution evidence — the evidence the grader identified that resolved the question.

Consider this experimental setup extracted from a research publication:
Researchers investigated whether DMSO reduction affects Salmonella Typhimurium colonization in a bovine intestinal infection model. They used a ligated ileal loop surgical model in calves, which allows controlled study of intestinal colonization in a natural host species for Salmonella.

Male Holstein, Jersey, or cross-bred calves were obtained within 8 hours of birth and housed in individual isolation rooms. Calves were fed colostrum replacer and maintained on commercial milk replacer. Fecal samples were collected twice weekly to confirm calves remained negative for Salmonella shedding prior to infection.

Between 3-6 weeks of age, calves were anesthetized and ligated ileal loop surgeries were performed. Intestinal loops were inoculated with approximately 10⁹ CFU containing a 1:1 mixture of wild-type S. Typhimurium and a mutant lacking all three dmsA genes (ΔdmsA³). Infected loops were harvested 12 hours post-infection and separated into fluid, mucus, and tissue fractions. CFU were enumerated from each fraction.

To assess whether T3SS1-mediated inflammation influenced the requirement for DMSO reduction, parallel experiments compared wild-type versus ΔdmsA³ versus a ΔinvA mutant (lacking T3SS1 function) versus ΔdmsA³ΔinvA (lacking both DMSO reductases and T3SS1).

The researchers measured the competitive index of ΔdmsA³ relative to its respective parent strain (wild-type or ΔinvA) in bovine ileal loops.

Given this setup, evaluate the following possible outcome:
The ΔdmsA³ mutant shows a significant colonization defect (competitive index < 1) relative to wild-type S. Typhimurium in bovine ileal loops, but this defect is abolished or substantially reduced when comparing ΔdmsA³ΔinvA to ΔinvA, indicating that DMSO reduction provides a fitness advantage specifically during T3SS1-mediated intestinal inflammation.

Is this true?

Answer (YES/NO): NO